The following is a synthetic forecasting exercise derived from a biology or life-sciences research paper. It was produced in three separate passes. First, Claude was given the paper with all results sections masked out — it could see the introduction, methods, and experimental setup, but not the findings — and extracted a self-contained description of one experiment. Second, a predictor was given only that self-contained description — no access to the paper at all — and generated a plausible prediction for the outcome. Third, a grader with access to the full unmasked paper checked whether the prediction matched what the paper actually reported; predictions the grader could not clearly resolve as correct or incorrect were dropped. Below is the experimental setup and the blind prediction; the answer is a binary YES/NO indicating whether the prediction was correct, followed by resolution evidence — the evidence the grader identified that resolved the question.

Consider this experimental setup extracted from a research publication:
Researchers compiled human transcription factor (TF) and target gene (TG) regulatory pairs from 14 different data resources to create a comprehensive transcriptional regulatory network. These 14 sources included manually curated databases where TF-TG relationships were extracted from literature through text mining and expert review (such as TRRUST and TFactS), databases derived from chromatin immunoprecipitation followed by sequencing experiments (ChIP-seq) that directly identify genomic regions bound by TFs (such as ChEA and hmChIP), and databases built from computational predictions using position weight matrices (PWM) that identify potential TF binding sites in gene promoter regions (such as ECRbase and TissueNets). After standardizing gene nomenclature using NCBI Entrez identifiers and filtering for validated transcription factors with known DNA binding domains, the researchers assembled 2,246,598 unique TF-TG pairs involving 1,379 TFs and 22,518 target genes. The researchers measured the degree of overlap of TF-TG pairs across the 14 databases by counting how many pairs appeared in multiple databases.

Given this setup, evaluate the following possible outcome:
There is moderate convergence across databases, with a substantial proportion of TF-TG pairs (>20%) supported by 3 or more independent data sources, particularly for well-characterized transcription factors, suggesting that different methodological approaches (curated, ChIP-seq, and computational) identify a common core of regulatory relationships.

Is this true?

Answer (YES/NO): NO